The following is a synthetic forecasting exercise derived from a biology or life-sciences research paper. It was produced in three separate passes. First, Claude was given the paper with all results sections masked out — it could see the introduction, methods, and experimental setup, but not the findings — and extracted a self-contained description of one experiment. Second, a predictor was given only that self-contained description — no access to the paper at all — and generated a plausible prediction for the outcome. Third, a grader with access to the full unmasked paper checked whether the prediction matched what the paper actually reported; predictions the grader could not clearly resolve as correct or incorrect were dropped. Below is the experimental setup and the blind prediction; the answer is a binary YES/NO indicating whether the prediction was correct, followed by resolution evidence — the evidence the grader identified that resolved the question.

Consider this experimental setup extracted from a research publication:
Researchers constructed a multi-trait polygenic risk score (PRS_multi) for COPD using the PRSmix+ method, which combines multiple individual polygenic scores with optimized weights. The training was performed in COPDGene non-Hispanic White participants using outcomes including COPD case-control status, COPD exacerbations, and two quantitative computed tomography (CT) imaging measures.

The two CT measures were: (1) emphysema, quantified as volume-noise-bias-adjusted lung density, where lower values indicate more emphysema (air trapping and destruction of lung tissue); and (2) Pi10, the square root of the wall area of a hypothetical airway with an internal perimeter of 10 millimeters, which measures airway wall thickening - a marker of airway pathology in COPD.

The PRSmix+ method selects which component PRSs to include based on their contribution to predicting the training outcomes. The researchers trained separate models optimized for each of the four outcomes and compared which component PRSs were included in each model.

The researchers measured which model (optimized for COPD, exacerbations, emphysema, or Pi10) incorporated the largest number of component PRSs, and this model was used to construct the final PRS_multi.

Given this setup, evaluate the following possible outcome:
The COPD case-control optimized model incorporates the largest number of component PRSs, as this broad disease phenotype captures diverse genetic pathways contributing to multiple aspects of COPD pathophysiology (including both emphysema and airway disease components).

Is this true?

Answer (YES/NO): YES